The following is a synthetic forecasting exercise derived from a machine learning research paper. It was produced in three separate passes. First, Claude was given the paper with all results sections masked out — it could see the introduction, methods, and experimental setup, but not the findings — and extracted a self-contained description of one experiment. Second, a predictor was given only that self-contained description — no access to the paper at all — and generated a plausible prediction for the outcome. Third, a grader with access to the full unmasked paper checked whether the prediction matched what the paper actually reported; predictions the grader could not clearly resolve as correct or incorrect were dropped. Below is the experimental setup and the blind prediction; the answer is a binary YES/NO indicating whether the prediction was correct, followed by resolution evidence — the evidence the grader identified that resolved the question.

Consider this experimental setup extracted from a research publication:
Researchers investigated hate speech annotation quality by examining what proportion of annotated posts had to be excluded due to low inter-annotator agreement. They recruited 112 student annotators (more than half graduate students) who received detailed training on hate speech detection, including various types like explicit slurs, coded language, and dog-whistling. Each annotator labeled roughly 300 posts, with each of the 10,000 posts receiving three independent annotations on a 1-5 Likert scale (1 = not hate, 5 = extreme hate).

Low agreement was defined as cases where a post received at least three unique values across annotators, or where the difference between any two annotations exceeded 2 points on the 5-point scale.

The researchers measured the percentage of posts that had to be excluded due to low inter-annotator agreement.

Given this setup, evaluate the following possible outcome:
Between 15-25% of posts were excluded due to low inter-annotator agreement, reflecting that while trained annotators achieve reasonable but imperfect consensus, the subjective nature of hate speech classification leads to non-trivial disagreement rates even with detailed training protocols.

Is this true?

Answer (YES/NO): NO